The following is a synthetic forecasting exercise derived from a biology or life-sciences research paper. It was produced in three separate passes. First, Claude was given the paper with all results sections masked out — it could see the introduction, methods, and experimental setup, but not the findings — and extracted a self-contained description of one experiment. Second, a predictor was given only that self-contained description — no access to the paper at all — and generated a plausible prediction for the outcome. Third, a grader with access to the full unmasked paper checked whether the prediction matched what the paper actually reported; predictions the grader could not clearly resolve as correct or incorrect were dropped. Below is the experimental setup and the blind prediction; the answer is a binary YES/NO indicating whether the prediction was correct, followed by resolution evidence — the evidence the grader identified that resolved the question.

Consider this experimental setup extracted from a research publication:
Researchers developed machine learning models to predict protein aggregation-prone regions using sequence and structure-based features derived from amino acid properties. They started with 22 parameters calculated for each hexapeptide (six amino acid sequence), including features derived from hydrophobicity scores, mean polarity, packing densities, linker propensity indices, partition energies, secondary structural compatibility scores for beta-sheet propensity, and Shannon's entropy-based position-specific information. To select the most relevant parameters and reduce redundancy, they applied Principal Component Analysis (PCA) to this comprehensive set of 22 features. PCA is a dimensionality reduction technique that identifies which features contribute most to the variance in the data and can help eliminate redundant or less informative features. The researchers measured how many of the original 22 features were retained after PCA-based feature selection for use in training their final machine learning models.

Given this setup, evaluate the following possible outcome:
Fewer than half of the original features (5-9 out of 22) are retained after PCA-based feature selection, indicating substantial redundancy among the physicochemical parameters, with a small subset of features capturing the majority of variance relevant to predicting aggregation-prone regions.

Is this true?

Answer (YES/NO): NO